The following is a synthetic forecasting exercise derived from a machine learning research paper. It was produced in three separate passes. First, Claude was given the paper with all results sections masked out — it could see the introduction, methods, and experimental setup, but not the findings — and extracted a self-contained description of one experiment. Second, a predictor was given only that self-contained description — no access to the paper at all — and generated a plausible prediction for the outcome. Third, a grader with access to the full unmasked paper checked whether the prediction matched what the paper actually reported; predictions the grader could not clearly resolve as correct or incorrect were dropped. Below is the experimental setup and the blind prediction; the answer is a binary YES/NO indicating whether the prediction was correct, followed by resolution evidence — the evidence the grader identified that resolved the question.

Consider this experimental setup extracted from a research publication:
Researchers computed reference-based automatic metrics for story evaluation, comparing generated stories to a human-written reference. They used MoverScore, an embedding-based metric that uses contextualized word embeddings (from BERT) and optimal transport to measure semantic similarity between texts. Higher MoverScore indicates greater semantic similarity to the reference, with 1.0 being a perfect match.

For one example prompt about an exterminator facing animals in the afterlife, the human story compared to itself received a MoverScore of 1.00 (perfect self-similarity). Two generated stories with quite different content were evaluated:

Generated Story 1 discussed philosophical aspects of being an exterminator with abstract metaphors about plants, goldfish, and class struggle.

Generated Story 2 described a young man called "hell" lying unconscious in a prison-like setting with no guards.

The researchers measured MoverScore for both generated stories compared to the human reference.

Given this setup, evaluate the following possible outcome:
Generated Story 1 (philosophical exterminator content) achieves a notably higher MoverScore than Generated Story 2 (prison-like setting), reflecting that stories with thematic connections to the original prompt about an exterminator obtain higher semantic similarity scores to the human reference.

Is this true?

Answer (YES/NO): NO